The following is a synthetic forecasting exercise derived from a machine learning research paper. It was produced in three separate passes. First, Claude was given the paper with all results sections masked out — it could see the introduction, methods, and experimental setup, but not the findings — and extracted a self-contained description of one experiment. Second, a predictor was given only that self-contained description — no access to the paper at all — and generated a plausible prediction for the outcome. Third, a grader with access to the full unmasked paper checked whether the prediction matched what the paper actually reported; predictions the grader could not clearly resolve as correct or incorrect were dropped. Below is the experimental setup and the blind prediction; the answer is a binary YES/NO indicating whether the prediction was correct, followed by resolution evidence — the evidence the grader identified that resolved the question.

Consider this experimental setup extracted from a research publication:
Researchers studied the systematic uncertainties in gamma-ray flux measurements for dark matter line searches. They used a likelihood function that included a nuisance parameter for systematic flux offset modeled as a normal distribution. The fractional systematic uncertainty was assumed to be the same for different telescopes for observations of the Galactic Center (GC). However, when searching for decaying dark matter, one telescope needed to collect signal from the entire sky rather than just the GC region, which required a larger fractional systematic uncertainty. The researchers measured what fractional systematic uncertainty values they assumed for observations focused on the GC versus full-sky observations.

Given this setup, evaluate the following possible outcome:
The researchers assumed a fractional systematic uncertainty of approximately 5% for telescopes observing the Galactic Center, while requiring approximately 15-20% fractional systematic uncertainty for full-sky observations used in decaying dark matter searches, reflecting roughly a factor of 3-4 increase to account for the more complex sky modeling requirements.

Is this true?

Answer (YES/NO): NO